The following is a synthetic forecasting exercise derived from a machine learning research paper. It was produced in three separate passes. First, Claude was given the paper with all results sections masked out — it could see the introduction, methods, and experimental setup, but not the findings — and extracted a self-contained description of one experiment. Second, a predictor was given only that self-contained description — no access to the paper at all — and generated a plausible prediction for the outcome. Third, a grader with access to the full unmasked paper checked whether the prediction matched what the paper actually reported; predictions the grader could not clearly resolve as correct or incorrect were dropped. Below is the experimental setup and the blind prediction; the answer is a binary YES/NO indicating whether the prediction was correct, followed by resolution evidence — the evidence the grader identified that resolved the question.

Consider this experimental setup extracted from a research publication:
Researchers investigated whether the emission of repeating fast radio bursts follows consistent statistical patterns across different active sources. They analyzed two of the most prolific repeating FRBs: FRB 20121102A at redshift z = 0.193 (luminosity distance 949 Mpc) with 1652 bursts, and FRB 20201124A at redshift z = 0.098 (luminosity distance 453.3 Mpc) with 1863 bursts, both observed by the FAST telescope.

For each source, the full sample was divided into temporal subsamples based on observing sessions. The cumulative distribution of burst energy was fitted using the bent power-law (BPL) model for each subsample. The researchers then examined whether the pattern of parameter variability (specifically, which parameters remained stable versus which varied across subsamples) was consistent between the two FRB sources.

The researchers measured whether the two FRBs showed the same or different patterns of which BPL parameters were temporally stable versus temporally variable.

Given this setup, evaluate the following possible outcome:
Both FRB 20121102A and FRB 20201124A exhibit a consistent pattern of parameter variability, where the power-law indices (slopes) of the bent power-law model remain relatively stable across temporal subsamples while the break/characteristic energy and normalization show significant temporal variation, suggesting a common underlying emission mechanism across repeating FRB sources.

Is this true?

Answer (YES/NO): YES